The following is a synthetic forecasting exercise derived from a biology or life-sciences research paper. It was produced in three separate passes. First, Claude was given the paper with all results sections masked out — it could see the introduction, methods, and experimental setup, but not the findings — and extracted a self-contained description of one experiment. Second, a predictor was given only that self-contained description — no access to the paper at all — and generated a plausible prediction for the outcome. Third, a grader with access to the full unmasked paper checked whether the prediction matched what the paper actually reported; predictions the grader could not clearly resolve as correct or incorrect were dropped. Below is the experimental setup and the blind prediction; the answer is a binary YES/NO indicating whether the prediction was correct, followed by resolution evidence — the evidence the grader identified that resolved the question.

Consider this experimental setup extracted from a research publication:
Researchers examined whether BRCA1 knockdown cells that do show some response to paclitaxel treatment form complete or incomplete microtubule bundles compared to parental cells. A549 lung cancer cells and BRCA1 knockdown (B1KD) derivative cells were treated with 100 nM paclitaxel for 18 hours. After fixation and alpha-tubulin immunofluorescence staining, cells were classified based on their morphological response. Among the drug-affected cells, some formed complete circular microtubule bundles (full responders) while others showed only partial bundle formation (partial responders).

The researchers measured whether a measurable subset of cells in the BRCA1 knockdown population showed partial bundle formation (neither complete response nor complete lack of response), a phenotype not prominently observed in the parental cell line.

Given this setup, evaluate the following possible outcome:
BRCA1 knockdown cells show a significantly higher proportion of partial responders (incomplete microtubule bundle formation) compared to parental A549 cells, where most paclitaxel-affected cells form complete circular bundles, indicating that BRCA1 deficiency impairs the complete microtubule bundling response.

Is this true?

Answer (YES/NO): YES